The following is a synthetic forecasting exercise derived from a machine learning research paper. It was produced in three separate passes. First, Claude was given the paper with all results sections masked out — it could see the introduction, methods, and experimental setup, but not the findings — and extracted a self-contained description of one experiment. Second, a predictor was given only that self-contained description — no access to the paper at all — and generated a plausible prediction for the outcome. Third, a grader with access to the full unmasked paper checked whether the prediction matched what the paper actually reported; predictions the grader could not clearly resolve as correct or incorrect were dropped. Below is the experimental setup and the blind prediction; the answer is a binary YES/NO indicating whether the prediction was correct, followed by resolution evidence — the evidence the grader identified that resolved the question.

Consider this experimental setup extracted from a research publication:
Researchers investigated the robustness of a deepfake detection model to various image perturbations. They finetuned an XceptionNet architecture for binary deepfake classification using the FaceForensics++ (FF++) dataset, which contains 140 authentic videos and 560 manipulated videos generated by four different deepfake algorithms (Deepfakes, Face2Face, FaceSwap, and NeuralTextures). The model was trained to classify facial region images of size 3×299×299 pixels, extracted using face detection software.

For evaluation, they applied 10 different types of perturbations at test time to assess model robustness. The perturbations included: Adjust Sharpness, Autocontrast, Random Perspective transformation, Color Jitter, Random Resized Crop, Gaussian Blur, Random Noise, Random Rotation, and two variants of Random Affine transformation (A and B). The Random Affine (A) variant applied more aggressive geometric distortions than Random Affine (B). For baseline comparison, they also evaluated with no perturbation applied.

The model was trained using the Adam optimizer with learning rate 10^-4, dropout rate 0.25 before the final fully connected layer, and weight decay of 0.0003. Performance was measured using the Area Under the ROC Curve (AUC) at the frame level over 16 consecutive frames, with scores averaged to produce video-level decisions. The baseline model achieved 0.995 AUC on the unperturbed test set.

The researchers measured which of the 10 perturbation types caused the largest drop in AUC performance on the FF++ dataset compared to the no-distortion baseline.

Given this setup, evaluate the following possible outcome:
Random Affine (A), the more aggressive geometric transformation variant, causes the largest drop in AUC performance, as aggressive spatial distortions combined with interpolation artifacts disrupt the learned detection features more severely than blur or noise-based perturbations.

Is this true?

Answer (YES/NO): YES